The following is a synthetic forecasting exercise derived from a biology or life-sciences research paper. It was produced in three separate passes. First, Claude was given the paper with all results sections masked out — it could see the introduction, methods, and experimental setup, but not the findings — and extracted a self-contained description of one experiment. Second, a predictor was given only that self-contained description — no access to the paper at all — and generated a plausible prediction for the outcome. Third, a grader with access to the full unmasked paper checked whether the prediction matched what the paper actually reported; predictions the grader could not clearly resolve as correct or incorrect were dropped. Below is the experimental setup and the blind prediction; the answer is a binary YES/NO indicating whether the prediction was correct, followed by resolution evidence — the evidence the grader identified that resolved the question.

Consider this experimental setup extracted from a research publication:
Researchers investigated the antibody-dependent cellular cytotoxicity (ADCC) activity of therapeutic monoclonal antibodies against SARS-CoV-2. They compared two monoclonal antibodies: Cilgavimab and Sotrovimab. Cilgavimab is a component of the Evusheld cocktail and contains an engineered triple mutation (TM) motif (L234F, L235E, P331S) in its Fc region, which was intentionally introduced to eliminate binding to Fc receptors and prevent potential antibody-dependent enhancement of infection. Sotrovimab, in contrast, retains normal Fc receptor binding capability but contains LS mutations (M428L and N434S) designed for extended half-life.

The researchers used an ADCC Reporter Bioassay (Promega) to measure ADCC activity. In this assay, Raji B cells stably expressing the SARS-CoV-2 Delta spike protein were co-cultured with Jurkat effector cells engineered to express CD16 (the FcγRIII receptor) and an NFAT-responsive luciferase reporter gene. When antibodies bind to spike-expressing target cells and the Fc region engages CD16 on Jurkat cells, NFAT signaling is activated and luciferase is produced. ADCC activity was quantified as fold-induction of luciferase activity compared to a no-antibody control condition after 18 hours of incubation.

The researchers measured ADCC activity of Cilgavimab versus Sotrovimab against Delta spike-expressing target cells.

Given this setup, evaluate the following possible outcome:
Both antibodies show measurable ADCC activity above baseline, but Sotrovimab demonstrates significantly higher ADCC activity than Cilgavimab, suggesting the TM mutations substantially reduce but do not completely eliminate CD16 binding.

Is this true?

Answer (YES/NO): NO